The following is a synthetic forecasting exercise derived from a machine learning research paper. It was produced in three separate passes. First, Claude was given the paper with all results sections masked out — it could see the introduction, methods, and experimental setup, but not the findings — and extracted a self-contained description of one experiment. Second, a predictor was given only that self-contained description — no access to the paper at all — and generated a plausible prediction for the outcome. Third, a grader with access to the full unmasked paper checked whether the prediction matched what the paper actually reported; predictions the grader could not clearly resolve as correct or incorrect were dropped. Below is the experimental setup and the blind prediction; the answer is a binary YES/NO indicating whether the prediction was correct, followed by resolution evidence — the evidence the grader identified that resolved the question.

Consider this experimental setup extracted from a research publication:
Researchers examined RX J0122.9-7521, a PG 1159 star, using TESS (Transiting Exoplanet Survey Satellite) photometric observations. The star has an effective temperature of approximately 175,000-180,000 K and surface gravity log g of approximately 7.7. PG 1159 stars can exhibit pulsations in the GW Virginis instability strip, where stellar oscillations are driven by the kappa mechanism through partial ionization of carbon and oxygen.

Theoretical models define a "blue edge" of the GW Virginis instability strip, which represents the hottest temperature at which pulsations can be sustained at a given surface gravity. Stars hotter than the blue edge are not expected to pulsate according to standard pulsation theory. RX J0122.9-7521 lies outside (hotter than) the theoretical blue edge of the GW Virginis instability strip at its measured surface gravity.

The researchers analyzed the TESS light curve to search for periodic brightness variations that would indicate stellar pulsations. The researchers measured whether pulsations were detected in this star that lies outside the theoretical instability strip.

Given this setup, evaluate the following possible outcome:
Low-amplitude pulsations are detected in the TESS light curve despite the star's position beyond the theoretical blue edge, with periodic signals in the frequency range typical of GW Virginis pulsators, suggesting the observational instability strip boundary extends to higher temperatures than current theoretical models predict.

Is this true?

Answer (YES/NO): NO